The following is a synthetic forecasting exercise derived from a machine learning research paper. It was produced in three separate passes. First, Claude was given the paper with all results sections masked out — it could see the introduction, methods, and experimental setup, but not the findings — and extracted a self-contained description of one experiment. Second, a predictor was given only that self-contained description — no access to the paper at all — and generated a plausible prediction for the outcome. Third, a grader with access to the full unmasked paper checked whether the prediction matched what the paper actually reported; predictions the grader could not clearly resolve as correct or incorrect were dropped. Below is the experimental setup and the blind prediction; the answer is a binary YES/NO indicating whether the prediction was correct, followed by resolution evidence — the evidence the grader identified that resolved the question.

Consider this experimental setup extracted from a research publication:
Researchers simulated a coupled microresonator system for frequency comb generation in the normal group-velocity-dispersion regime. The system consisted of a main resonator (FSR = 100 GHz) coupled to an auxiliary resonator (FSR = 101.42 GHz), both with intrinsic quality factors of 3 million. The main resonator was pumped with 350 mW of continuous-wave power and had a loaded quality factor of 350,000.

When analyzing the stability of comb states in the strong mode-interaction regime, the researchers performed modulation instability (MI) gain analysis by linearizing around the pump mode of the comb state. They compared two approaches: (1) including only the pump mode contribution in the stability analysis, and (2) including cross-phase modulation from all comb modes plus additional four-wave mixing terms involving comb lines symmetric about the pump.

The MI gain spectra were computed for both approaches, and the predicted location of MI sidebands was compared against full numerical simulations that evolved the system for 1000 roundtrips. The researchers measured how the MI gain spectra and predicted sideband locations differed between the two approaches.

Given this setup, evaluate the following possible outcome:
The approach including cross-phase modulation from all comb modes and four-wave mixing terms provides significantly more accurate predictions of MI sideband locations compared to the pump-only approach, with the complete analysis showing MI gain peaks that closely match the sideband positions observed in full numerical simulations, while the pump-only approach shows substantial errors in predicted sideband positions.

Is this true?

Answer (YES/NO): NO